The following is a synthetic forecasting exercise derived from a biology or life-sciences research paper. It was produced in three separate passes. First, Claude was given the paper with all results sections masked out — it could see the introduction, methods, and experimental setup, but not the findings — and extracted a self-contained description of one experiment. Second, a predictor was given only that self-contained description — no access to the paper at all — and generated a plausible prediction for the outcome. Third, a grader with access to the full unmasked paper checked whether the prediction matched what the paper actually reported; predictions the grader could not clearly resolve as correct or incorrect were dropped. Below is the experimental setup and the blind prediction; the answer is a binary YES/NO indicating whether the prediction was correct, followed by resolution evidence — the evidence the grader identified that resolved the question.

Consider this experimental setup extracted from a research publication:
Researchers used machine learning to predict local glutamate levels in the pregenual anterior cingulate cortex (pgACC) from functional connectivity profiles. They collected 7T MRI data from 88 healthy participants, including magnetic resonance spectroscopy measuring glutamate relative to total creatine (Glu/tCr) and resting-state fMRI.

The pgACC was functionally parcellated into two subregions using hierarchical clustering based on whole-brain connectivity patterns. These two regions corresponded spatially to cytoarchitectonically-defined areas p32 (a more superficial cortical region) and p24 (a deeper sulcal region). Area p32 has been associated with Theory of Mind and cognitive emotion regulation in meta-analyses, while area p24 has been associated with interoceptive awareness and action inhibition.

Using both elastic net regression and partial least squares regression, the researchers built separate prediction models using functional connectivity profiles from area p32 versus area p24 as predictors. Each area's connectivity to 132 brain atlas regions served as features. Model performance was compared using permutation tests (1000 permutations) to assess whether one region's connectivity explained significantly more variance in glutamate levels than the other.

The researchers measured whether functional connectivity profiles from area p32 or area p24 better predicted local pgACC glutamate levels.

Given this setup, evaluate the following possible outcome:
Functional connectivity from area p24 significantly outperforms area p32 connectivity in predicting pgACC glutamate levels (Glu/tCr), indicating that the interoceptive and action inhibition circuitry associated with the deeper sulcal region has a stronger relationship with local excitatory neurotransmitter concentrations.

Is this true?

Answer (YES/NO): NO